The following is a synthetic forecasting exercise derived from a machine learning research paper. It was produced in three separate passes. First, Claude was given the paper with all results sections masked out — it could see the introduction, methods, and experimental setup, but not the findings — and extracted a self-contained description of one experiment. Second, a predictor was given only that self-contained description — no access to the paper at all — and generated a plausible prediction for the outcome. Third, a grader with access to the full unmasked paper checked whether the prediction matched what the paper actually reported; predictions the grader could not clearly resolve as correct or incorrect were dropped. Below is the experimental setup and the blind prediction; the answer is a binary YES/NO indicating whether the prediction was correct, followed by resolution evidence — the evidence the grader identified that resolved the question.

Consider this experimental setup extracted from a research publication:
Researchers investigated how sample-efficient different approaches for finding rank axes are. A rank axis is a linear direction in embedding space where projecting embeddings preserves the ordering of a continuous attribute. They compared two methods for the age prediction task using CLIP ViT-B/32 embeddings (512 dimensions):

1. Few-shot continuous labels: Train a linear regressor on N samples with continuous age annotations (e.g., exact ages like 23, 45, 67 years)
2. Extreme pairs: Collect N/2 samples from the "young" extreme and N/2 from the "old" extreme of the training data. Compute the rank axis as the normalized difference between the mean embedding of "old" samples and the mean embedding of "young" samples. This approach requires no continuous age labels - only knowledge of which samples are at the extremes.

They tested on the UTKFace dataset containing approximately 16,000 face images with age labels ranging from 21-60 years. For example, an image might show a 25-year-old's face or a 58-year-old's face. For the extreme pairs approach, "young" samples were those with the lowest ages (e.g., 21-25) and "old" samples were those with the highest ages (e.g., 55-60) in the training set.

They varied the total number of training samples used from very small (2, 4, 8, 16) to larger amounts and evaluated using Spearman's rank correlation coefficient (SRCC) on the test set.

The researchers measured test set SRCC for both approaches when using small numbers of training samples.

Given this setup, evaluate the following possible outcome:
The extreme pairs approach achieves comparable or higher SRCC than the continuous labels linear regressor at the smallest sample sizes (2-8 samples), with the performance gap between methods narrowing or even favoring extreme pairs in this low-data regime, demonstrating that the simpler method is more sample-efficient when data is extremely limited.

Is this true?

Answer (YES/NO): YES